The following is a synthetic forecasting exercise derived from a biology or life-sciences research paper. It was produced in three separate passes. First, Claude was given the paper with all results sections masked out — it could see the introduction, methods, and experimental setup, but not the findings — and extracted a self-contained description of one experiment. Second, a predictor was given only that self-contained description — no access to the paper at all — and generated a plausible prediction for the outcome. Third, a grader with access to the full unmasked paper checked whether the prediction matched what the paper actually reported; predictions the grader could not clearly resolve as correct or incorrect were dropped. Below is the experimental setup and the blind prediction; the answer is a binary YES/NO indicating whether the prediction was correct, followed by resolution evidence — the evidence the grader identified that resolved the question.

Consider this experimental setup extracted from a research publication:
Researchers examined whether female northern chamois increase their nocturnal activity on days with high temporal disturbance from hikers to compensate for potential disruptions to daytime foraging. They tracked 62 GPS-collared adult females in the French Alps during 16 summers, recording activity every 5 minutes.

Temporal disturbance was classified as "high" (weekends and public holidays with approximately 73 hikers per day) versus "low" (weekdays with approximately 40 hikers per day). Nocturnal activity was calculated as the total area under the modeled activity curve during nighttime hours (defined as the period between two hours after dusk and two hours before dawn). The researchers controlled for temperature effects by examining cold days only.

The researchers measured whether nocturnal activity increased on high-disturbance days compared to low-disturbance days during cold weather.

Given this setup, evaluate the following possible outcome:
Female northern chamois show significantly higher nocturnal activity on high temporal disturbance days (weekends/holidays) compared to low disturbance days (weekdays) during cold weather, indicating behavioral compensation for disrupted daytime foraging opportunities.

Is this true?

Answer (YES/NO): NO